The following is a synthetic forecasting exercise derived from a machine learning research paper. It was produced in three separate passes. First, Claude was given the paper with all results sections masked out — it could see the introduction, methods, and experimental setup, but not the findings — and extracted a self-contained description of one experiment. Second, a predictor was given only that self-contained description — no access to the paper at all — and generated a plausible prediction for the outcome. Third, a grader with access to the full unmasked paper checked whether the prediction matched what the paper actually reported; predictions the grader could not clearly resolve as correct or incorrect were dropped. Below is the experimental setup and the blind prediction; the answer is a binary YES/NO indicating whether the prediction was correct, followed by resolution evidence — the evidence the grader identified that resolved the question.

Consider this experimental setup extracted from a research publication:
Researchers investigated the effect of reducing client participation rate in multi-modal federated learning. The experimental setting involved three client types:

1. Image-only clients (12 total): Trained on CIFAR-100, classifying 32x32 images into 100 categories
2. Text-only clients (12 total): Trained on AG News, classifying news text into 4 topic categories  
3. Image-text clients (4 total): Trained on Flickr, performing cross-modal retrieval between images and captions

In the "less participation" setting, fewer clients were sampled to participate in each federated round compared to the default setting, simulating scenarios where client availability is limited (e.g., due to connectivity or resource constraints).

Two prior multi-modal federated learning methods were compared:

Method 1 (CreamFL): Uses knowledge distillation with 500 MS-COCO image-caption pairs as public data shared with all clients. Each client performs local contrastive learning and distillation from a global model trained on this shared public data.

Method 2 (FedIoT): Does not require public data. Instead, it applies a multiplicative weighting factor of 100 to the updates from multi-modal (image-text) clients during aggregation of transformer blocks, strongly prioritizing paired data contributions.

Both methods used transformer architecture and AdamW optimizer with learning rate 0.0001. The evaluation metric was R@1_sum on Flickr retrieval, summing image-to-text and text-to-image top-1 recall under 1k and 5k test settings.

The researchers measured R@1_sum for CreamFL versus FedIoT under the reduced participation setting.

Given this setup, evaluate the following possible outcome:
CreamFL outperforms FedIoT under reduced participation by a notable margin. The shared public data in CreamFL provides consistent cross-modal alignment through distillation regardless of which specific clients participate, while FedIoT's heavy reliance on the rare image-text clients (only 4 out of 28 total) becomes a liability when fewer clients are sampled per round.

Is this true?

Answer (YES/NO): YES